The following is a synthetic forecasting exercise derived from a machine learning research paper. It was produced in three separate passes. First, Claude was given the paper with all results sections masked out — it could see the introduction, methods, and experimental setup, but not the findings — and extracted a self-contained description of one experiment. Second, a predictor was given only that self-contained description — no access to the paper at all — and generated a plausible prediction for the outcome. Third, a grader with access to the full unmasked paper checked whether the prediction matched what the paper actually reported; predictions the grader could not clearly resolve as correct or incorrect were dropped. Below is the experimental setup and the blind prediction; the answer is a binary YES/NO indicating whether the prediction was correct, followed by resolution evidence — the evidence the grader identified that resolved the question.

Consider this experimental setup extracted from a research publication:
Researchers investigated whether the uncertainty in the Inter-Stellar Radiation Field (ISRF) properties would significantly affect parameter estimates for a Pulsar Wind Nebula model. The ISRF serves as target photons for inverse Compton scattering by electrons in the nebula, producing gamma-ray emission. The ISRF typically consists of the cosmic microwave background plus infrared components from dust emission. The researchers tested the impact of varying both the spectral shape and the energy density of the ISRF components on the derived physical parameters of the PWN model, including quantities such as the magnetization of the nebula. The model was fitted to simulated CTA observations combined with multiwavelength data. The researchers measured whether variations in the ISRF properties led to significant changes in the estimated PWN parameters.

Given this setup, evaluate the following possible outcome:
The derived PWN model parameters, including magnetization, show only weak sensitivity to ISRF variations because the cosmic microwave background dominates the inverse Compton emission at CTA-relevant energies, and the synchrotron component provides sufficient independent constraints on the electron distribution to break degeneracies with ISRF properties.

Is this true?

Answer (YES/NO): NO